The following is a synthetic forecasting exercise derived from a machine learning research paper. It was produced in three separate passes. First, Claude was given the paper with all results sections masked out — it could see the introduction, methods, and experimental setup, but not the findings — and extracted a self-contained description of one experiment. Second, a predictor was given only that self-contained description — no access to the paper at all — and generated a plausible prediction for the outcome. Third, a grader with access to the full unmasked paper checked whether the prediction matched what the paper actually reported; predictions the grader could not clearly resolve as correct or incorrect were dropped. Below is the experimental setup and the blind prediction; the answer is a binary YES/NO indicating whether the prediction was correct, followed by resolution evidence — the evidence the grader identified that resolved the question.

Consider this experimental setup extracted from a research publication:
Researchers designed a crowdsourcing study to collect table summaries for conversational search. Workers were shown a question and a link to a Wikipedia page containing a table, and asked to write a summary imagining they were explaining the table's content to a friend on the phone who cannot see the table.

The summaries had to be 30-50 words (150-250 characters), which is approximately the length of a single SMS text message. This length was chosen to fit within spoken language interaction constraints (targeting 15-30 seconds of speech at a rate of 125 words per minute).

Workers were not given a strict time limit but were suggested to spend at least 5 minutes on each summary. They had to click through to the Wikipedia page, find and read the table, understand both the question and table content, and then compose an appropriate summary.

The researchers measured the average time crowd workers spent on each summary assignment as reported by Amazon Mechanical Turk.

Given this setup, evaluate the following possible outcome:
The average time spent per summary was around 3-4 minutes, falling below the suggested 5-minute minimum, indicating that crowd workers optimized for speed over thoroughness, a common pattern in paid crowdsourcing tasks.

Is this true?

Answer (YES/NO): NO